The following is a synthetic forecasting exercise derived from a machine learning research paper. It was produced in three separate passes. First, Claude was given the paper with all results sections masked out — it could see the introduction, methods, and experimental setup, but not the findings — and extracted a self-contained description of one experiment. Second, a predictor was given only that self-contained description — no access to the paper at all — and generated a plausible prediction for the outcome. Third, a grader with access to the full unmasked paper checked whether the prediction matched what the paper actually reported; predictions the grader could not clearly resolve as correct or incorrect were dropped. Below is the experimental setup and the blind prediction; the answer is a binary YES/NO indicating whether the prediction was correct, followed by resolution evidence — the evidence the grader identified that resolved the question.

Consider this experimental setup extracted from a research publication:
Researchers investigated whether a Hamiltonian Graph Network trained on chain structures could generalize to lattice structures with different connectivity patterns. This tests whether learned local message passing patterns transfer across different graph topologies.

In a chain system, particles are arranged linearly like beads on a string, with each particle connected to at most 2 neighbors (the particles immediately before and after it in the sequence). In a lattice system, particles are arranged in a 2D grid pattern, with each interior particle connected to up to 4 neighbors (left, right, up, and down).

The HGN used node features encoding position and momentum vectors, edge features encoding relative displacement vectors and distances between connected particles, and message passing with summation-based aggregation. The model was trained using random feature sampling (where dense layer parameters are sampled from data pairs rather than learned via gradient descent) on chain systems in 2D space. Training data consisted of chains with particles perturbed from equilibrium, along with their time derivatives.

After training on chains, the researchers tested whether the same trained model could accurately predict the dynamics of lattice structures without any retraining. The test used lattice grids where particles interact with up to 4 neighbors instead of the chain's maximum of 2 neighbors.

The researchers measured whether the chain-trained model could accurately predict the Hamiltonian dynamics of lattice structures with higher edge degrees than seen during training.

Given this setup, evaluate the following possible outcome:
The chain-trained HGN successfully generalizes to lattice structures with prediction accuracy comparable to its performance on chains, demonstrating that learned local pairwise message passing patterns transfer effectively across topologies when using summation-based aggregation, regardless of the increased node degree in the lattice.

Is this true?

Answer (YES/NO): NO